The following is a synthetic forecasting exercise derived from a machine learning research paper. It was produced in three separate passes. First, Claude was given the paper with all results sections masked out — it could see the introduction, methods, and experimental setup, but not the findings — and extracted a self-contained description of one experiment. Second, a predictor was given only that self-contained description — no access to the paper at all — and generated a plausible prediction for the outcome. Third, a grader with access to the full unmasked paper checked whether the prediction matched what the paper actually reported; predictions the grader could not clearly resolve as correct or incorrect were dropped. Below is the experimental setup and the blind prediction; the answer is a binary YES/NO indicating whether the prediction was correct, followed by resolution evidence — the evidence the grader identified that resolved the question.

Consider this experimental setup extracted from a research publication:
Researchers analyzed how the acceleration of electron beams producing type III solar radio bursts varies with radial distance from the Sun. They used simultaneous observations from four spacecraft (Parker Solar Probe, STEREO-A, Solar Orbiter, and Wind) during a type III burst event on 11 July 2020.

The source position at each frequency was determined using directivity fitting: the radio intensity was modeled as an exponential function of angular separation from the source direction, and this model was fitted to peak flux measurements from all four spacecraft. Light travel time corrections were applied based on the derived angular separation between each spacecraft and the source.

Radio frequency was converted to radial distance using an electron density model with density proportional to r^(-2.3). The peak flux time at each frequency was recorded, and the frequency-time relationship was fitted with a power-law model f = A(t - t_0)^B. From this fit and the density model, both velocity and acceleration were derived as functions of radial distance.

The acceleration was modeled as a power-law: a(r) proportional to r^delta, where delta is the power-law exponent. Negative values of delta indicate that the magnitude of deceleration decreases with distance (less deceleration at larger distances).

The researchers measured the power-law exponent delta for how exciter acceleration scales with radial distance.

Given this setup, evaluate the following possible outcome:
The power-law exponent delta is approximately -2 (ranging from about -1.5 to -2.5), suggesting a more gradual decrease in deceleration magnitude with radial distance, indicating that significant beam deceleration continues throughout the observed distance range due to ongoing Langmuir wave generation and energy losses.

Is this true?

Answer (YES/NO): YES